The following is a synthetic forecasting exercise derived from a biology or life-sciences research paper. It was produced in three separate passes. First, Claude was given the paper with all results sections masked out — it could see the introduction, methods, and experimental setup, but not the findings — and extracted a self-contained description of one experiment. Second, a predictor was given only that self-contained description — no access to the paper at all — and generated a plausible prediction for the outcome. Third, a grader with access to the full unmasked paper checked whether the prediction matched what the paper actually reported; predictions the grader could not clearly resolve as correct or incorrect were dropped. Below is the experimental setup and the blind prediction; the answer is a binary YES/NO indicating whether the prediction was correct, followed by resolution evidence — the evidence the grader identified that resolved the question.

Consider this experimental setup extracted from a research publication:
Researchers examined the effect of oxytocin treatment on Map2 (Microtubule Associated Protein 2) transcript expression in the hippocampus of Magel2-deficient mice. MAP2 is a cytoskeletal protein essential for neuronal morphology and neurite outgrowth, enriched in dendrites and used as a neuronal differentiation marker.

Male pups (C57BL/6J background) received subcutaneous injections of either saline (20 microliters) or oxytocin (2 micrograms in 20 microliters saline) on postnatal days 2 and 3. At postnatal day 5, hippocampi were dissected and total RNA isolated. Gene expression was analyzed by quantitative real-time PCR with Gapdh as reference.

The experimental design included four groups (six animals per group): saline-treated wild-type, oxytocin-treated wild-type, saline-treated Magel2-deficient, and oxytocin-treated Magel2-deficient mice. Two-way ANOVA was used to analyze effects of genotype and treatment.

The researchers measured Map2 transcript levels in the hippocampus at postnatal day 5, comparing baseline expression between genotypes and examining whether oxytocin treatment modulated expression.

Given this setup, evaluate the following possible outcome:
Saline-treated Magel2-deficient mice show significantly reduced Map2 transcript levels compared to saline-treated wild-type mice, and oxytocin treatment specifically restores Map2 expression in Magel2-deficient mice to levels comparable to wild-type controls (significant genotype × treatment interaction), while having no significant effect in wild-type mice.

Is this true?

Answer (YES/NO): NO